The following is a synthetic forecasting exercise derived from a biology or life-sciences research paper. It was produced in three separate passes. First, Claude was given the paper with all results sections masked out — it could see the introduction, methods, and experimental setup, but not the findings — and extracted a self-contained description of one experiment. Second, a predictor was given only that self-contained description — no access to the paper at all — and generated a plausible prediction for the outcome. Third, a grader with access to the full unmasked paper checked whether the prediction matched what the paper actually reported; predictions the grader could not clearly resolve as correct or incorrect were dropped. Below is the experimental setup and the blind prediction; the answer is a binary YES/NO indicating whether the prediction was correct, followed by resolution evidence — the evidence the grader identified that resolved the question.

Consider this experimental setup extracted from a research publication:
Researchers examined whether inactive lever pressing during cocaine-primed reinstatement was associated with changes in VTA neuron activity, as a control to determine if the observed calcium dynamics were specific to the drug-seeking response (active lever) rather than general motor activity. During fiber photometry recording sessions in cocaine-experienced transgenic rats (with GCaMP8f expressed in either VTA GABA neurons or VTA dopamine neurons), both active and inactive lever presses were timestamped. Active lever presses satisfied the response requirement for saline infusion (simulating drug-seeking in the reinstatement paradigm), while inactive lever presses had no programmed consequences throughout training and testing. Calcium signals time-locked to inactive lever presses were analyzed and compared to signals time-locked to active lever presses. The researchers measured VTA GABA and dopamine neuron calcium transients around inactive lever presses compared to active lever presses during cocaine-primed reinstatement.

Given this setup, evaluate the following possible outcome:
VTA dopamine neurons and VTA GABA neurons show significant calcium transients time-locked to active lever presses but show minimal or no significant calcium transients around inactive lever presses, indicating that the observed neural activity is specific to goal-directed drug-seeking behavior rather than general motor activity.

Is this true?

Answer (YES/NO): NO